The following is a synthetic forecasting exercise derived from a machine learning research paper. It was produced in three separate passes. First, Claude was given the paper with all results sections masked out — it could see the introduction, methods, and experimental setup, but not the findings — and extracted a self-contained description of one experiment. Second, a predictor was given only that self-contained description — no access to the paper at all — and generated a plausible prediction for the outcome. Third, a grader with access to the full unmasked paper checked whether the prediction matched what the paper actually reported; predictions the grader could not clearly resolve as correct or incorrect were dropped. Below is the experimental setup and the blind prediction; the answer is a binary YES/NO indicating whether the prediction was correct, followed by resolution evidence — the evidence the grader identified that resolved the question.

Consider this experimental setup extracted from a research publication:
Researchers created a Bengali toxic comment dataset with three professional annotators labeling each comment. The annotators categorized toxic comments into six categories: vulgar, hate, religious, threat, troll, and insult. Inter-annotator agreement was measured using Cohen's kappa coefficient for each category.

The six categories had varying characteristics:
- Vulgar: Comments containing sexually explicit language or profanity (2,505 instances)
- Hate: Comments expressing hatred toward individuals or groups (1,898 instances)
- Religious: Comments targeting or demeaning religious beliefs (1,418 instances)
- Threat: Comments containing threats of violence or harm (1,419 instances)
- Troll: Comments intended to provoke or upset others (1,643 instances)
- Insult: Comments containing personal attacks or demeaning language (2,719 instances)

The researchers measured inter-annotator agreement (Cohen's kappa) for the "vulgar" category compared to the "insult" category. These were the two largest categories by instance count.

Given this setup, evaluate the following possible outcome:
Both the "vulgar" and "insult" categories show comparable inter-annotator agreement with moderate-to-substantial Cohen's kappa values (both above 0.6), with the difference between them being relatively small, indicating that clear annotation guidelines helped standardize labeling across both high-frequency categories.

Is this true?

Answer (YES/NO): NO